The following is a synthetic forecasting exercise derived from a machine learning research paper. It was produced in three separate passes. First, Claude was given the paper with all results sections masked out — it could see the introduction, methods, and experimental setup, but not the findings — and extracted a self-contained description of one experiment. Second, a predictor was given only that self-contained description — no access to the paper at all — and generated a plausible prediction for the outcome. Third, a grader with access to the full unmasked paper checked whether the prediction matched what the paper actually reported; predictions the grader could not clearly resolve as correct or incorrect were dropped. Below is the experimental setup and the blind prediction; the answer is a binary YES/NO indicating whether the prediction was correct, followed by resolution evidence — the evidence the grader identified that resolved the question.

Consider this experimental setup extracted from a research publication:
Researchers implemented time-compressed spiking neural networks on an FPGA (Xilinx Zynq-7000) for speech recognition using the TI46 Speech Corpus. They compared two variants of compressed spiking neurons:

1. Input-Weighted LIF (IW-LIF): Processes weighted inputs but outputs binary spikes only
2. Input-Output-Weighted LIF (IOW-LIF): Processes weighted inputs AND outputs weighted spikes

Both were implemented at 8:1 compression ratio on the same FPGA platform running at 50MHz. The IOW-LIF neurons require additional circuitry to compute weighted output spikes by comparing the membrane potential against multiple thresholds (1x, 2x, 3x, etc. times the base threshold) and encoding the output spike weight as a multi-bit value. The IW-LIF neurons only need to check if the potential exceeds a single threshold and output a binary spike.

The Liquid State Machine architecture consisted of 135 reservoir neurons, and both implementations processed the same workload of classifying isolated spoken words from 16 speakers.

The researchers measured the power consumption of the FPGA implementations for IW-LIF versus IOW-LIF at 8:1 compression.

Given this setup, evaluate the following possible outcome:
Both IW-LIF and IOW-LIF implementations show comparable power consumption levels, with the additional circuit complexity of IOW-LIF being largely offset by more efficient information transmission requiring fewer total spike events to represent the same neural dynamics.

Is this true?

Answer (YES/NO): NO